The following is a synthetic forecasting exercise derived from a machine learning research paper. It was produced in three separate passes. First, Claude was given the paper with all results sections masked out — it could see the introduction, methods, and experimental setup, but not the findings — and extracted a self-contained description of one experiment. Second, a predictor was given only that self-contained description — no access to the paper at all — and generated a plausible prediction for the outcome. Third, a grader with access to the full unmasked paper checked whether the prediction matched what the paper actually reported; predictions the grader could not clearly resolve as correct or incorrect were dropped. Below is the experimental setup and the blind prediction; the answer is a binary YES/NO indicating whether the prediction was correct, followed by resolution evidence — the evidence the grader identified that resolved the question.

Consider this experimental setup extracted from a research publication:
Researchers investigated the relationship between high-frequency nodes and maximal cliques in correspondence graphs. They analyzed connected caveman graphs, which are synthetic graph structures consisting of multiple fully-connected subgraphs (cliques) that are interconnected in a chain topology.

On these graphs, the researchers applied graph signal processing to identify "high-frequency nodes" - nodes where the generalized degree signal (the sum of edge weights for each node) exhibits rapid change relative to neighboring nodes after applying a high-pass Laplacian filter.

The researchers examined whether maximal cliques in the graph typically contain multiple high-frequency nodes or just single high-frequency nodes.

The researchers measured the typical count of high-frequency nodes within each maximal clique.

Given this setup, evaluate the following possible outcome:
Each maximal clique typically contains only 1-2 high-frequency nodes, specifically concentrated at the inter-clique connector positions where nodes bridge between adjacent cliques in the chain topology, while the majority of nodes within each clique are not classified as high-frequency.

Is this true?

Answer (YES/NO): NO